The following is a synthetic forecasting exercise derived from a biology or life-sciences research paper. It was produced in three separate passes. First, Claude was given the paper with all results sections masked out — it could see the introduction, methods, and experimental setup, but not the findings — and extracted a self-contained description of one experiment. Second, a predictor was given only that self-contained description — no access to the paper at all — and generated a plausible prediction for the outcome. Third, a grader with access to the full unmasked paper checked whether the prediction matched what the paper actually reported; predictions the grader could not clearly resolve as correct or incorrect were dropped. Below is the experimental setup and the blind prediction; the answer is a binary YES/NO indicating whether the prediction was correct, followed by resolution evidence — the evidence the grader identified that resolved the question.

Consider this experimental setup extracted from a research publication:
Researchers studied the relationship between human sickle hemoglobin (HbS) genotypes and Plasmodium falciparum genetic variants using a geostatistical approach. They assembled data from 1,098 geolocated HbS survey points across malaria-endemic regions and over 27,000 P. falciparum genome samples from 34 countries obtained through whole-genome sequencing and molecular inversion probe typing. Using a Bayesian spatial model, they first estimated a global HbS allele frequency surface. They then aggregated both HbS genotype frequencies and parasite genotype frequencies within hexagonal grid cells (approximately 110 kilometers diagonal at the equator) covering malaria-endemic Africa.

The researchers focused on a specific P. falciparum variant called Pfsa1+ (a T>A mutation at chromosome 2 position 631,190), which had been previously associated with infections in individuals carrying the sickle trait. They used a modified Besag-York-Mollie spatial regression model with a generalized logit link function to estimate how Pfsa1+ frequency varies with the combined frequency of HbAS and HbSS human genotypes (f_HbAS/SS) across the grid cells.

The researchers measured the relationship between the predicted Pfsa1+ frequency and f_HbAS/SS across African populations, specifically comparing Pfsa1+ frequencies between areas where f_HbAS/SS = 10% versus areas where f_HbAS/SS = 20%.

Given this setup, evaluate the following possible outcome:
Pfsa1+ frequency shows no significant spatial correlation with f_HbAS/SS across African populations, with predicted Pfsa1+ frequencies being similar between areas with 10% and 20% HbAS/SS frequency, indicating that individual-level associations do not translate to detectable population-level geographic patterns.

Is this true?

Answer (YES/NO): NO